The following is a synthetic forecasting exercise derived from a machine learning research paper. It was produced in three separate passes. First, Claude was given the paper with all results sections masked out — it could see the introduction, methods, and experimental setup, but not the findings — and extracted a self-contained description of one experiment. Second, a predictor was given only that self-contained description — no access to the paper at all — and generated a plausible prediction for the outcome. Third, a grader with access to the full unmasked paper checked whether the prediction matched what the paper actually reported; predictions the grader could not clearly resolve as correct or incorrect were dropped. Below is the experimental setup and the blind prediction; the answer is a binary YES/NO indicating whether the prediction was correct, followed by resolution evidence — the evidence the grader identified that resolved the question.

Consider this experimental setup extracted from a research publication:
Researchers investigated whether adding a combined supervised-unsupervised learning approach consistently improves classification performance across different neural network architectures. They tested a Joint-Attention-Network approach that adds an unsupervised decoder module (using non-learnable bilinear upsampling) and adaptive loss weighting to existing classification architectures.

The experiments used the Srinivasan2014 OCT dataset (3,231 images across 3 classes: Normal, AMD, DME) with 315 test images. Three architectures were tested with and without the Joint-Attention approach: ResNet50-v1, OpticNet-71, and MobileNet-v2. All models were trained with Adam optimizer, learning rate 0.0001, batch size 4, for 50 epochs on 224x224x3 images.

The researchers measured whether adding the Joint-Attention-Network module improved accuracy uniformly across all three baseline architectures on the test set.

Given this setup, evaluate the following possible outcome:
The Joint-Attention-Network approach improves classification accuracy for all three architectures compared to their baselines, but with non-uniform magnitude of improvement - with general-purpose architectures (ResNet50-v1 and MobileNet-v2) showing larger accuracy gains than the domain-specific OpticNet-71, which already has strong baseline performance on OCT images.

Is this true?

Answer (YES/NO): NO